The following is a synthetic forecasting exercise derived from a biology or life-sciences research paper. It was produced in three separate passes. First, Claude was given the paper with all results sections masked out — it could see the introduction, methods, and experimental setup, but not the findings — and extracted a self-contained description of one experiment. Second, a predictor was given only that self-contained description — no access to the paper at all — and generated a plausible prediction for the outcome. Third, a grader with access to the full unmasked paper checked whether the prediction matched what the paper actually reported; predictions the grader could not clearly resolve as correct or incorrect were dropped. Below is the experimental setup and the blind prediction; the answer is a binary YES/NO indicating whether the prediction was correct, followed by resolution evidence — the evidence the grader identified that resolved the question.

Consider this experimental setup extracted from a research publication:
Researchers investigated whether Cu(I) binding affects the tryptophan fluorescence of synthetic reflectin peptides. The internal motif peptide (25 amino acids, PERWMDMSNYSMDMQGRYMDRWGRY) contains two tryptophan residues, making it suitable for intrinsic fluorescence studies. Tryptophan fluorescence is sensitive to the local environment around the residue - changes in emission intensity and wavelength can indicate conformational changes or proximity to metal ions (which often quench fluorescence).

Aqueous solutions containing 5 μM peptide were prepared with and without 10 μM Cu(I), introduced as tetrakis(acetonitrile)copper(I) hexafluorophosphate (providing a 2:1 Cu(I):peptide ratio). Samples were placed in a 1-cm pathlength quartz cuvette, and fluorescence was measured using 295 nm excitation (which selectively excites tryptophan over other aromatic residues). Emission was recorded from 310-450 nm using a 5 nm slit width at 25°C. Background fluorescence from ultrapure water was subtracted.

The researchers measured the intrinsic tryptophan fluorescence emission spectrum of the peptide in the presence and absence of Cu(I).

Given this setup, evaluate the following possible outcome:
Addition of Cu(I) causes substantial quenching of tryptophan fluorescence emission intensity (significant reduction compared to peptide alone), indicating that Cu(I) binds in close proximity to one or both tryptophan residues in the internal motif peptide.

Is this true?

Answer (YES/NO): NO